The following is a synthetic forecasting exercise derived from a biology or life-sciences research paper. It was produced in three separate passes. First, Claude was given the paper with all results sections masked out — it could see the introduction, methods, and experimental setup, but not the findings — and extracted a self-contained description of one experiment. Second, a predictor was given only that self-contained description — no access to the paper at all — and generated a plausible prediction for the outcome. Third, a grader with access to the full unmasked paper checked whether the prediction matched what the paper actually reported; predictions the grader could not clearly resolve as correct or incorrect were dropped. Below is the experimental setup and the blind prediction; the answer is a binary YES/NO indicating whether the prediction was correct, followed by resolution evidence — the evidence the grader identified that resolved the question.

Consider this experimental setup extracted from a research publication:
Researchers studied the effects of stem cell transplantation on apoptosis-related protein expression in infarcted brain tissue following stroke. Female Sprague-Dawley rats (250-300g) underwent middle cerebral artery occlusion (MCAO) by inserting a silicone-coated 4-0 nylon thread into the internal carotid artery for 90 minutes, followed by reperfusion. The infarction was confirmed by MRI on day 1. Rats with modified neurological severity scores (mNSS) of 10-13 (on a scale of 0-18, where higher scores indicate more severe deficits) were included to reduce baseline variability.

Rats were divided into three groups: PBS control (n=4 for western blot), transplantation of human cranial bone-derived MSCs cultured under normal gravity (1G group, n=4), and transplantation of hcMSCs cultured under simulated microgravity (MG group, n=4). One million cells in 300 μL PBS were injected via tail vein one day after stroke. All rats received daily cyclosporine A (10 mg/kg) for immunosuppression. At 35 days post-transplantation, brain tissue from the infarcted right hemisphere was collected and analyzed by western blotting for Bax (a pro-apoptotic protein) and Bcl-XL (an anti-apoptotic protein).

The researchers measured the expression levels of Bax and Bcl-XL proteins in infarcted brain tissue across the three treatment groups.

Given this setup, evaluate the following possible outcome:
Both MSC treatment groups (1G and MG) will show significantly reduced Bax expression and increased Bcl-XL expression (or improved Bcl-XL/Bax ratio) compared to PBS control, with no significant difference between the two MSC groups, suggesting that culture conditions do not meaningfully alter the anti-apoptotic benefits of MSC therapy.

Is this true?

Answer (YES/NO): NO